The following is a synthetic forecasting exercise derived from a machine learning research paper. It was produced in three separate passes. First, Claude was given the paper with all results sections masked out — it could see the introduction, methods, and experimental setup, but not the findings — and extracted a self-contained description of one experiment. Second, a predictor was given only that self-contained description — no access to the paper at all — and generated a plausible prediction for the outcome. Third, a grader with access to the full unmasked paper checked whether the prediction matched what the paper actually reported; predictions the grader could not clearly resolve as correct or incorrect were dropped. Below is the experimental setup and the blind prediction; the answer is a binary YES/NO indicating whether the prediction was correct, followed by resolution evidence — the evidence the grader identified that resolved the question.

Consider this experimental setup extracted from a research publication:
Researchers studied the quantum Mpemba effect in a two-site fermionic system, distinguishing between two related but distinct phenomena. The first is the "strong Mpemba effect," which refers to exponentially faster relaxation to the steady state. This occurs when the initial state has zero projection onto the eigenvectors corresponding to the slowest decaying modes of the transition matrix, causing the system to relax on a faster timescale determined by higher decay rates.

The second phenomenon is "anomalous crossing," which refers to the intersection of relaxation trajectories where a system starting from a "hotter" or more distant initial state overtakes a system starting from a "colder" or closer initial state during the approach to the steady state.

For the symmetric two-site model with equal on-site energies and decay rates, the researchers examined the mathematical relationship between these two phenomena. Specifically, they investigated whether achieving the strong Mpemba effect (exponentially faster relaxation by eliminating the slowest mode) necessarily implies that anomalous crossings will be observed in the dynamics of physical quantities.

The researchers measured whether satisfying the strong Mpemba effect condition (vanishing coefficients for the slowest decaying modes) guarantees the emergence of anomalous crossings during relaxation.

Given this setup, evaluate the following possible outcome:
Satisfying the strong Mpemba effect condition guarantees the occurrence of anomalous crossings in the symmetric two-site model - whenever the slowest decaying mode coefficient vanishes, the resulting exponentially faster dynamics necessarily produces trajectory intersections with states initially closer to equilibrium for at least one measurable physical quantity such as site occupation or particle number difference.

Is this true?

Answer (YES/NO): NO